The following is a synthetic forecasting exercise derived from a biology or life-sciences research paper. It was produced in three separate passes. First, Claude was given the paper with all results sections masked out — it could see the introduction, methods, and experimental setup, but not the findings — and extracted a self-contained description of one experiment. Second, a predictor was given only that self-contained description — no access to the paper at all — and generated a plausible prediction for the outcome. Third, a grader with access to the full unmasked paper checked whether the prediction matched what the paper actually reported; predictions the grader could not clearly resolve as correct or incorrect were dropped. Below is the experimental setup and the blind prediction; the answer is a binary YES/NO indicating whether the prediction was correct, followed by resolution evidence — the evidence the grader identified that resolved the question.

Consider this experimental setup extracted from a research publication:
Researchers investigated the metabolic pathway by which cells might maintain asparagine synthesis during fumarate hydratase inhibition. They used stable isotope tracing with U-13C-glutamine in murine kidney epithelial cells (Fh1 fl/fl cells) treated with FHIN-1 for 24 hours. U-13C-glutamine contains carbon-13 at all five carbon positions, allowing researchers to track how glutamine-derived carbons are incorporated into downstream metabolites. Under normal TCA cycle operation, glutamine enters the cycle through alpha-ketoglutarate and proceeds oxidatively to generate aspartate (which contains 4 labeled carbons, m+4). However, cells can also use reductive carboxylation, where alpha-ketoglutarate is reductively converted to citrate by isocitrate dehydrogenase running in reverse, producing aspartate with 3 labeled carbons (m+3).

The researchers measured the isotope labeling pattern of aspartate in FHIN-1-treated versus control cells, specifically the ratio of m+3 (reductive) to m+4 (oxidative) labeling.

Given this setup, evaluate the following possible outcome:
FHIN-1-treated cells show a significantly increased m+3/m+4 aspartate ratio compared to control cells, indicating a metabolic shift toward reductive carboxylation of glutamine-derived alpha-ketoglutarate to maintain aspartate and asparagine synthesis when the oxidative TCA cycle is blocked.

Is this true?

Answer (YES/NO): YES